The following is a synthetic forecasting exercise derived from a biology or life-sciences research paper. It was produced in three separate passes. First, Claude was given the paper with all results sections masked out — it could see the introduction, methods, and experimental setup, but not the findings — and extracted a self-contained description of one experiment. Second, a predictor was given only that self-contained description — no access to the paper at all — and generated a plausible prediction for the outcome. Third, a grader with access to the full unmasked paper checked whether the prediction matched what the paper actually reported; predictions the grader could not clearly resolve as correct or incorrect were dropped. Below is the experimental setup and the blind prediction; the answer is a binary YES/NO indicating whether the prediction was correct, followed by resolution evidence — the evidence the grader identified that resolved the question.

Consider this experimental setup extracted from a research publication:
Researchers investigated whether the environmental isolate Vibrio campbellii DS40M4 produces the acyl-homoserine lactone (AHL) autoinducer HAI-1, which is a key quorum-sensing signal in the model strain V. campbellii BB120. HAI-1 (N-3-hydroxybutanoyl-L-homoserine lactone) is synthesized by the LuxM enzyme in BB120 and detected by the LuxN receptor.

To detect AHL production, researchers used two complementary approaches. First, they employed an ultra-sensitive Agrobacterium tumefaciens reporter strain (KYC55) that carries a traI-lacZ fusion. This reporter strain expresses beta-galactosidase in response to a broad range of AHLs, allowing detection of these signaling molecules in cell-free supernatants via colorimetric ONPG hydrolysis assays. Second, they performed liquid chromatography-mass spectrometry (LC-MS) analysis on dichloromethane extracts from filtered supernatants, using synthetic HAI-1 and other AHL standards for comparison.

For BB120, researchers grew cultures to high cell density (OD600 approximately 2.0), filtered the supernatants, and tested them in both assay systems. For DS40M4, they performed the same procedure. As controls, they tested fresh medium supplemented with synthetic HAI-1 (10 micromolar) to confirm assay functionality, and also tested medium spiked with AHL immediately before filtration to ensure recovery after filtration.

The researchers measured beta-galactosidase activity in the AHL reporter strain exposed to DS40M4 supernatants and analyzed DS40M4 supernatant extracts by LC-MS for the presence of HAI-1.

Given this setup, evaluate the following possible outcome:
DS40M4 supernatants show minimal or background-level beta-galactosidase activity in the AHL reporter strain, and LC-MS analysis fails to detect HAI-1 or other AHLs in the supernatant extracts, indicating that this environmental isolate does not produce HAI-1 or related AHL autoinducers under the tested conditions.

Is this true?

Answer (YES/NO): YES